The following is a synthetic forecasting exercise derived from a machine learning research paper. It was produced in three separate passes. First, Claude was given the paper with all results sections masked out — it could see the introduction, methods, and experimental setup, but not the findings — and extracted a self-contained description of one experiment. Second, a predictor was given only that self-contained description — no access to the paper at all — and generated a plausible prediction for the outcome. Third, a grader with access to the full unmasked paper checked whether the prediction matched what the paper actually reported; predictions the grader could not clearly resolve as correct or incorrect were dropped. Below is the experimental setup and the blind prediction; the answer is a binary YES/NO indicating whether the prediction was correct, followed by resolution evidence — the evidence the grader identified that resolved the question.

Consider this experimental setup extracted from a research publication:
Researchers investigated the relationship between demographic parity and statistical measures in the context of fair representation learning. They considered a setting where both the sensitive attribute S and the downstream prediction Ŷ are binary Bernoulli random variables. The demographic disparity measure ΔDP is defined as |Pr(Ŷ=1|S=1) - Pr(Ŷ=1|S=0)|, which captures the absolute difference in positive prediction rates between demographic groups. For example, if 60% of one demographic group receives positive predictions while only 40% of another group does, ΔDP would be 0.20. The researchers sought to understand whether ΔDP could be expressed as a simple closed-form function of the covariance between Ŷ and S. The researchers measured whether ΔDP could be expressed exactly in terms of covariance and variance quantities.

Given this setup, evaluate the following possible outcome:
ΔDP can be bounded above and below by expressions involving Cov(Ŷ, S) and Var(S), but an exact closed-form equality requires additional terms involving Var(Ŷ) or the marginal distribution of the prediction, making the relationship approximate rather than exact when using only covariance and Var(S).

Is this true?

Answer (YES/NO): NO